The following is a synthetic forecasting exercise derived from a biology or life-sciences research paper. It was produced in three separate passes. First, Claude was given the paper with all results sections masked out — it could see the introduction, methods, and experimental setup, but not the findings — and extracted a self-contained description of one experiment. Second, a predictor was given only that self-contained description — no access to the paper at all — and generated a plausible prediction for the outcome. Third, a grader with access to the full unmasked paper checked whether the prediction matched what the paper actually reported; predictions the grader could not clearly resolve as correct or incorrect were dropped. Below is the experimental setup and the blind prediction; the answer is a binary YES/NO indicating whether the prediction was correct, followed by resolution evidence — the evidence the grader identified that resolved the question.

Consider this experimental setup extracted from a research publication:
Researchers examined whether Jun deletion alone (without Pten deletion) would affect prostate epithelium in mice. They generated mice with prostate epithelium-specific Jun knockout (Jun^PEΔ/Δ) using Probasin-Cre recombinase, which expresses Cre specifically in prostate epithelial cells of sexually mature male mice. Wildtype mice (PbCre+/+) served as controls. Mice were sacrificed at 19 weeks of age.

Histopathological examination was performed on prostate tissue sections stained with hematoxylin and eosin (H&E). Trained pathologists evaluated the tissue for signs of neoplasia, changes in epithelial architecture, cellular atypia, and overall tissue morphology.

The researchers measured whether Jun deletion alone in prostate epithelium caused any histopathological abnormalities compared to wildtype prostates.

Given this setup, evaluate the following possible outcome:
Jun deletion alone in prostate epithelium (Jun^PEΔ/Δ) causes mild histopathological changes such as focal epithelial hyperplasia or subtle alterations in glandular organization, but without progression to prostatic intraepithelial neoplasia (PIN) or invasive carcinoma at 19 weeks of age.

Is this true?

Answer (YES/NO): NO